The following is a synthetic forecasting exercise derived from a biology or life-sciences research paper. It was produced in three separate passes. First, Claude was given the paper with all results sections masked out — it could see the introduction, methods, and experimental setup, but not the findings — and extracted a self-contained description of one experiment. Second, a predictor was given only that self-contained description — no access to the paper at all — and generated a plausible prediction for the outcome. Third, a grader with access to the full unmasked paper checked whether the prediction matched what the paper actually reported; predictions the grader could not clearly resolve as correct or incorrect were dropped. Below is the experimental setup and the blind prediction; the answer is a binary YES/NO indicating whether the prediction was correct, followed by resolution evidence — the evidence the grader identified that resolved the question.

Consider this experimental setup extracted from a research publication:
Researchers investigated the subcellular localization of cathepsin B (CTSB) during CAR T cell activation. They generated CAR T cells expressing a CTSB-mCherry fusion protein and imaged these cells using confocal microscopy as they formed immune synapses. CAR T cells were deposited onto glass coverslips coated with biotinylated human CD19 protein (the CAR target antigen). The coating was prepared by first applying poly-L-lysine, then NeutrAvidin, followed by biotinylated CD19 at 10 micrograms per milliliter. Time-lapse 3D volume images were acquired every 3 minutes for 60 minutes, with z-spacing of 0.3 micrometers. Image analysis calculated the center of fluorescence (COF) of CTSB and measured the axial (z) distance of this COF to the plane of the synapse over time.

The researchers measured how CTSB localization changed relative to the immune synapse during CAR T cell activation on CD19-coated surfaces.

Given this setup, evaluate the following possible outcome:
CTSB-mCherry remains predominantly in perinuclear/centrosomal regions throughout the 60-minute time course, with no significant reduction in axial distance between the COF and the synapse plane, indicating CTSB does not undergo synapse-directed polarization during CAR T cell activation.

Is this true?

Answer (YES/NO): NO